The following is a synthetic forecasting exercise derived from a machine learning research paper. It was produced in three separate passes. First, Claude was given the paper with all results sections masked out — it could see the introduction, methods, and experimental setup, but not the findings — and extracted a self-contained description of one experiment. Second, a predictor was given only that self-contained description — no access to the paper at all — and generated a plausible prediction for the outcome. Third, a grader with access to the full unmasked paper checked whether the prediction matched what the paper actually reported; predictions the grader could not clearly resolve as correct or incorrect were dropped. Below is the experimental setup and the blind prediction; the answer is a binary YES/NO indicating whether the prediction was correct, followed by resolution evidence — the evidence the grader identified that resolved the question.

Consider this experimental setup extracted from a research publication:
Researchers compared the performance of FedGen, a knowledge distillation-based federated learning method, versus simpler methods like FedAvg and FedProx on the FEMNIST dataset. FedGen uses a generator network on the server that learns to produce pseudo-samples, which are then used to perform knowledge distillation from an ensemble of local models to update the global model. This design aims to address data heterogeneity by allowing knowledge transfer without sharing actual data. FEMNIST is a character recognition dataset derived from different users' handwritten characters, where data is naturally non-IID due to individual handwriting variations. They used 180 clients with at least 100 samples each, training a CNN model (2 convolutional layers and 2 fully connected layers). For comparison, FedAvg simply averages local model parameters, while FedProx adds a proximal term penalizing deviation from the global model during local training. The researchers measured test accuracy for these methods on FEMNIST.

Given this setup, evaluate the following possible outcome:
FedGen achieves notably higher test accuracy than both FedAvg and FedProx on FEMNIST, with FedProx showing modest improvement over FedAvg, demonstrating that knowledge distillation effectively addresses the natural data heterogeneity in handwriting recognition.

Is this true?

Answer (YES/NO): NO